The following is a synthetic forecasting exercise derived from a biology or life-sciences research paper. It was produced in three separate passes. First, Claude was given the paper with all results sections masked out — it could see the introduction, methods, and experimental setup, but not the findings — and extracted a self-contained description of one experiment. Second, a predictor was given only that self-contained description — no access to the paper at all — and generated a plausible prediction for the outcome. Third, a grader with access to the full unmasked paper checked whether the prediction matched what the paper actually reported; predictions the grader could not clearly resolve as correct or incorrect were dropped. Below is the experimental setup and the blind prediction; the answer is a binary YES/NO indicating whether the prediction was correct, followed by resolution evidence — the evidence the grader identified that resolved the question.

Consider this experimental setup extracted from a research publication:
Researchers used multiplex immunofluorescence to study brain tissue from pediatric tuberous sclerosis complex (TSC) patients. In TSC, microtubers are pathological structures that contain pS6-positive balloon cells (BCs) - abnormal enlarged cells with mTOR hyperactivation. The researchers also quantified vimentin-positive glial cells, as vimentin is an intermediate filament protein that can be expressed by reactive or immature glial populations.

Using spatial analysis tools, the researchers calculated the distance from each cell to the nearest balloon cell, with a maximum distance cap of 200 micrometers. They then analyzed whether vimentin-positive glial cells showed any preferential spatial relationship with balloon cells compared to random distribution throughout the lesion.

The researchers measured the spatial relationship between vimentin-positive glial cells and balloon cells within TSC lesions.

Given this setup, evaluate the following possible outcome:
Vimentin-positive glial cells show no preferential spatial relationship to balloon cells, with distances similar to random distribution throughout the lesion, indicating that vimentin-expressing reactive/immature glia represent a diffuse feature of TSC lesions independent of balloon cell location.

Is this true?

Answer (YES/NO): NO